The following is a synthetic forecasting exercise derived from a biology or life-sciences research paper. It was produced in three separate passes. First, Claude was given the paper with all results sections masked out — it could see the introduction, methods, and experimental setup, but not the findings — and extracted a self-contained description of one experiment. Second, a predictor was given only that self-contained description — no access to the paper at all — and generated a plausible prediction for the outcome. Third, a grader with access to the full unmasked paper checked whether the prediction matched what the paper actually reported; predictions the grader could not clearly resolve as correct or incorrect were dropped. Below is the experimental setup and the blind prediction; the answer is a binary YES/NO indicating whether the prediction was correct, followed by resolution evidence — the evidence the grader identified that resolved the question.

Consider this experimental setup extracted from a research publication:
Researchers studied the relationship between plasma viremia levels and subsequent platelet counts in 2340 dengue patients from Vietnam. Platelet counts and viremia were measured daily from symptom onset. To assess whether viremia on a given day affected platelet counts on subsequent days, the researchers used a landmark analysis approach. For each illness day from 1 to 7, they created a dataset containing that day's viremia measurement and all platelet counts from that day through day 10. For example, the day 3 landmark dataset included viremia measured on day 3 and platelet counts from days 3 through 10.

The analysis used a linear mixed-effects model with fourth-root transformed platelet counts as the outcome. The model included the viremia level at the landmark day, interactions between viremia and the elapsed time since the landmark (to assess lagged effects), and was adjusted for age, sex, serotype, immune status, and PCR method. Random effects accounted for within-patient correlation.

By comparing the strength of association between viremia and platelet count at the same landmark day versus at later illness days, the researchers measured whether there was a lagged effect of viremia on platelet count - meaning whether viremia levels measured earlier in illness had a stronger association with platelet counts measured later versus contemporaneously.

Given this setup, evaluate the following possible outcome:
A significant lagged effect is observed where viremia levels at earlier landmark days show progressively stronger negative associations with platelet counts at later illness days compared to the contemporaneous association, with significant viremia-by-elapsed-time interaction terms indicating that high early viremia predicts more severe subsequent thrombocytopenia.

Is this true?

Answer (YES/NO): NO